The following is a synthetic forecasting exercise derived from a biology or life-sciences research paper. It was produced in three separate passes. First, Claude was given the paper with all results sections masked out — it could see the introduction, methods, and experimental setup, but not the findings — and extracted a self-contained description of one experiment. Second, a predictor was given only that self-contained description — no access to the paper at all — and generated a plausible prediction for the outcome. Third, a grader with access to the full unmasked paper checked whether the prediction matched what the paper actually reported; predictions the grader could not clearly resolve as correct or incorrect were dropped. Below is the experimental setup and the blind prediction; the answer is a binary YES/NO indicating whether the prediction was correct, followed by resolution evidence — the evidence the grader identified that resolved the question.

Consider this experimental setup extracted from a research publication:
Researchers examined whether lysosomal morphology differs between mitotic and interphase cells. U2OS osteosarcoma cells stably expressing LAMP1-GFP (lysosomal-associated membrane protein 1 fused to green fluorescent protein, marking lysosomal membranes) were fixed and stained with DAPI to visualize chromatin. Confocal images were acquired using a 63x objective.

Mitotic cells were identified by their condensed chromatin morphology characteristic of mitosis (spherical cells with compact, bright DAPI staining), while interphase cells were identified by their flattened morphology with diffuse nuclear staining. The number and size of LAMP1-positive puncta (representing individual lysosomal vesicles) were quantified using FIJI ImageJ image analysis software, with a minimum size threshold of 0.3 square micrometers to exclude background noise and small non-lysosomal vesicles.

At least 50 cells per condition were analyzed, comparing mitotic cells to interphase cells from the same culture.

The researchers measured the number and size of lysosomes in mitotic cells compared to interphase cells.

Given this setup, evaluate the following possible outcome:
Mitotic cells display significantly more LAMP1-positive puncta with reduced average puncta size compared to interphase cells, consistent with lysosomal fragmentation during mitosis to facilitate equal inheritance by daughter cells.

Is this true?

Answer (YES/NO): NO